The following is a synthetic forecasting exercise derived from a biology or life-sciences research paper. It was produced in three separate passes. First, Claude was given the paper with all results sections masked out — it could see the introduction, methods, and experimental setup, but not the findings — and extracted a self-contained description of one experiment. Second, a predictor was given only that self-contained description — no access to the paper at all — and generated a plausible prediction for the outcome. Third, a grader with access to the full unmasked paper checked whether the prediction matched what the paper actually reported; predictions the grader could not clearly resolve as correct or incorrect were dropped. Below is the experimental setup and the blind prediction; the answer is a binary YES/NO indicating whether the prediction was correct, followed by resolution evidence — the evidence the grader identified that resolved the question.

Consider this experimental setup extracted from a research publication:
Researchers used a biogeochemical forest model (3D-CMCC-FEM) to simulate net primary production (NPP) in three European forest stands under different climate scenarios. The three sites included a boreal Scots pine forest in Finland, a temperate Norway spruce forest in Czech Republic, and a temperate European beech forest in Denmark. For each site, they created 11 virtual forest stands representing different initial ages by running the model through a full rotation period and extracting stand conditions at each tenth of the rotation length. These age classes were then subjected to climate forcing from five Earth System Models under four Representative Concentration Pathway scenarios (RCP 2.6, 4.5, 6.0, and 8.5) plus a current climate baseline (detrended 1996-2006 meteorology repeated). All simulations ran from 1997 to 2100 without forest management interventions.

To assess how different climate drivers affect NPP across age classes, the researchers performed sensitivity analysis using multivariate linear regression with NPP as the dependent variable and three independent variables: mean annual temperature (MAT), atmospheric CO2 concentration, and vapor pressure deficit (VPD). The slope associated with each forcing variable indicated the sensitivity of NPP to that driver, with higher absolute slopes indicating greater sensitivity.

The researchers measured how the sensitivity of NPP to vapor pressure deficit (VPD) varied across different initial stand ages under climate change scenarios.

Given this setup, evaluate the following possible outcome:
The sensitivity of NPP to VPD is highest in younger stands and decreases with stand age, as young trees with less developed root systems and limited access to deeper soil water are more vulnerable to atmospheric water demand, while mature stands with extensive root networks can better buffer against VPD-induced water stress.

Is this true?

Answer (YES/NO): NO